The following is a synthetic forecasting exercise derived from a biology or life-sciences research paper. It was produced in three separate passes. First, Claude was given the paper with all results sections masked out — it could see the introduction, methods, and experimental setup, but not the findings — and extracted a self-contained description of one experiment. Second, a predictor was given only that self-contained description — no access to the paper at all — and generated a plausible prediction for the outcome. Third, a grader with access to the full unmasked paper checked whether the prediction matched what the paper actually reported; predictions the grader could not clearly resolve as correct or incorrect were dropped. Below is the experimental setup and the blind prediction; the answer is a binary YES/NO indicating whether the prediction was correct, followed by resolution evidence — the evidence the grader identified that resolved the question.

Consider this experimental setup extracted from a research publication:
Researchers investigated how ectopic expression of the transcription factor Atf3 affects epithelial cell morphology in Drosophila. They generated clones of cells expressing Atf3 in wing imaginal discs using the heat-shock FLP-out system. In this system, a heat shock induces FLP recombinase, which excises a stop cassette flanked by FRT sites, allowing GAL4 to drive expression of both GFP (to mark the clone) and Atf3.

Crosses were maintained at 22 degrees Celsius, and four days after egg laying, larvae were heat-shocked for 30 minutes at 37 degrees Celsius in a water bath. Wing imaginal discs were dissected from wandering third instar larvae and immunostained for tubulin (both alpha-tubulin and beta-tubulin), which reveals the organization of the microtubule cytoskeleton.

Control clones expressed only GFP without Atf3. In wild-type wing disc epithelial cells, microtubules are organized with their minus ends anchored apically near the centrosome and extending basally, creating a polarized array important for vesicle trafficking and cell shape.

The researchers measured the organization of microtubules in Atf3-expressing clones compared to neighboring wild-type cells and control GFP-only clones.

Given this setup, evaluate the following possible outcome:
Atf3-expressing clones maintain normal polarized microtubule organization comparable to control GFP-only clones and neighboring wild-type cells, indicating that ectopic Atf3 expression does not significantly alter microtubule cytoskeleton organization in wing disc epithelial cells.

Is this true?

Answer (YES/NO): NO